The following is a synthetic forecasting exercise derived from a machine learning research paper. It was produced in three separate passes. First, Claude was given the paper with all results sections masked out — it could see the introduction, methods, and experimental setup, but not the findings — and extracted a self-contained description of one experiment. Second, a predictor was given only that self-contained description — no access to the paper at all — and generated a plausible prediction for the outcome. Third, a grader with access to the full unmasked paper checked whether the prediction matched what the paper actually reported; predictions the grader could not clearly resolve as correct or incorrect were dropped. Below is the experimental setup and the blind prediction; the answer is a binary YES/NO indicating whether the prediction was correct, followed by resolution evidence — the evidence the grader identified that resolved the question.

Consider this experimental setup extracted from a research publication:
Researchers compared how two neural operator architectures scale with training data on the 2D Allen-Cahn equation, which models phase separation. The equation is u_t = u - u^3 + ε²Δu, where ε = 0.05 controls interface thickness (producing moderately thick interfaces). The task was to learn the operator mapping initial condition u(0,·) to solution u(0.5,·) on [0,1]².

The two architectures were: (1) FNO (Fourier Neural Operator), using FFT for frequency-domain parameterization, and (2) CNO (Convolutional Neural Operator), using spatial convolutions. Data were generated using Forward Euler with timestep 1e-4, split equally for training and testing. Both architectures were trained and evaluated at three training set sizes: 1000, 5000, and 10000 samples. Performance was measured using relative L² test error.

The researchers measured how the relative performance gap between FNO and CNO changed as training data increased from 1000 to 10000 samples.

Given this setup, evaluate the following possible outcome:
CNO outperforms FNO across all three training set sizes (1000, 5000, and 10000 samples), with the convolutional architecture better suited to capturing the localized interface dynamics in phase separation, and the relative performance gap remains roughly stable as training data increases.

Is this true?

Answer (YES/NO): NO